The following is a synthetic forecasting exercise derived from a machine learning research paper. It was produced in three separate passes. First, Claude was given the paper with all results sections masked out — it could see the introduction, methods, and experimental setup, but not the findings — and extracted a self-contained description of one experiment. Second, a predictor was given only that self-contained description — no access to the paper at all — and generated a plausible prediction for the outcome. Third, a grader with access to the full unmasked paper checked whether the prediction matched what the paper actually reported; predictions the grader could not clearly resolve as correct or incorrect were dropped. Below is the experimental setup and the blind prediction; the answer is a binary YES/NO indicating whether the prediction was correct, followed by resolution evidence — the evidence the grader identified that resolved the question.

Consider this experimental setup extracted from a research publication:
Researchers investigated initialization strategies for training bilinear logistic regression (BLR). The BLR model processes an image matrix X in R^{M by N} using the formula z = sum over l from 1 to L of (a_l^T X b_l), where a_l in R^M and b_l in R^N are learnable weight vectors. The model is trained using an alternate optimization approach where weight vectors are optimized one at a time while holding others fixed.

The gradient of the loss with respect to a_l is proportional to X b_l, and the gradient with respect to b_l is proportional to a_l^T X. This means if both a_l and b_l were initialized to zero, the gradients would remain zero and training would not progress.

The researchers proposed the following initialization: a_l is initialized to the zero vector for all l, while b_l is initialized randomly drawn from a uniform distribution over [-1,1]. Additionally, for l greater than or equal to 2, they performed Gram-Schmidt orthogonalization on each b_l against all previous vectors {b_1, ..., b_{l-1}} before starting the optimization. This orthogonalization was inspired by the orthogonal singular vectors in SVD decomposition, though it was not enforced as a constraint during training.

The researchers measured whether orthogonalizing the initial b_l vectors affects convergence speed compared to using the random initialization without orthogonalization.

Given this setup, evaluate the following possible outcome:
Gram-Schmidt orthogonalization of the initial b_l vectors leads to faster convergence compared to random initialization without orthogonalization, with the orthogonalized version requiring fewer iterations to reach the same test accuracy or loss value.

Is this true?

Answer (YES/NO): YES